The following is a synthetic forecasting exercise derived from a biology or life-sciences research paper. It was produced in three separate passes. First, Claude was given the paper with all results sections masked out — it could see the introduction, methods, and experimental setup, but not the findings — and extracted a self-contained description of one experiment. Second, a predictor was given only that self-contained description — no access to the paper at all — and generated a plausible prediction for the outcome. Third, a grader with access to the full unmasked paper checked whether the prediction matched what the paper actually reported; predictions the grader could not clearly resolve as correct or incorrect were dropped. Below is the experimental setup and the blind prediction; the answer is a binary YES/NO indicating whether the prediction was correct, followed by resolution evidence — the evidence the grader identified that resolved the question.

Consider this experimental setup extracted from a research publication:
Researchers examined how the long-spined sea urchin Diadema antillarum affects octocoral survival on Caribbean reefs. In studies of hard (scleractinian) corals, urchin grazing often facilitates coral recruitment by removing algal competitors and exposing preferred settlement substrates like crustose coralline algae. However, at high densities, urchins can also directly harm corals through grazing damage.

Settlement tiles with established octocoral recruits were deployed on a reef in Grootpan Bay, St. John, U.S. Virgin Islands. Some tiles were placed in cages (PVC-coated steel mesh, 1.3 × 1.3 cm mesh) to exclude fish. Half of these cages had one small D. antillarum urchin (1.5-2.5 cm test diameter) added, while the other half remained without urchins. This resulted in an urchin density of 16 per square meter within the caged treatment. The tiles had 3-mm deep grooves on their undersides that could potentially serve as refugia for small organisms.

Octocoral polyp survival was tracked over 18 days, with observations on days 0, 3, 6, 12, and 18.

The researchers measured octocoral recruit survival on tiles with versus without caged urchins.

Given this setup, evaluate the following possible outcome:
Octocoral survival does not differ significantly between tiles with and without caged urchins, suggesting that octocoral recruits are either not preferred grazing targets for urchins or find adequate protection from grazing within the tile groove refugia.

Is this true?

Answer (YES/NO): NO